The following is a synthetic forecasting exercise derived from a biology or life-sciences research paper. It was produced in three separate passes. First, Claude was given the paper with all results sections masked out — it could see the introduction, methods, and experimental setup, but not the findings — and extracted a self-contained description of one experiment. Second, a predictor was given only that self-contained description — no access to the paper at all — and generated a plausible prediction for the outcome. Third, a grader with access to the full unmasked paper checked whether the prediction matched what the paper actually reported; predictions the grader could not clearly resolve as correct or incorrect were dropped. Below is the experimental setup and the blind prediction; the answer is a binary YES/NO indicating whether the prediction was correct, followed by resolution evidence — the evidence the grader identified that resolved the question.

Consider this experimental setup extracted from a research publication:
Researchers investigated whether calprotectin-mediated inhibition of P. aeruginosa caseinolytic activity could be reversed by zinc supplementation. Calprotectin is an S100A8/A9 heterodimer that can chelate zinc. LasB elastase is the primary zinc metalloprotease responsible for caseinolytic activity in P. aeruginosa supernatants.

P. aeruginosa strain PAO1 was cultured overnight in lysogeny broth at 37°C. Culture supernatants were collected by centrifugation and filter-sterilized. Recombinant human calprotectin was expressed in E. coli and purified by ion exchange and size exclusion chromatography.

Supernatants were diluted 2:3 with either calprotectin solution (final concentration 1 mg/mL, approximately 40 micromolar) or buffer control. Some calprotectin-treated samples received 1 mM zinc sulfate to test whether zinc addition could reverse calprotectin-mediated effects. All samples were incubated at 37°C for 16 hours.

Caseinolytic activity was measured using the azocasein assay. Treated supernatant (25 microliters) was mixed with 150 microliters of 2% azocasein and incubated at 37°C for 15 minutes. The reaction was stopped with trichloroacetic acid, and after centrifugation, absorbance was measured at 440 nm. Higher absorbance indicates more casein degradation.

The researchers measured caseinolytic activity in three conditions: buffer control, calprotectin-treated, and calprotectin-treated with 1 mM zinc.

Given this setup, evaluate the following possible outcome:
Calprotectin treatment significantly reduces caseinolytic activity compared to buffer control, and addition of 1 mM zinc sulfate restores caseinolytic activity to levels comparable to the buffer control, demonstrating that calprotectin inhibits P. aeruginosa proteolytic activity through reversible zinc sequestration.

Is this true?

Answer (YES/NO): YES